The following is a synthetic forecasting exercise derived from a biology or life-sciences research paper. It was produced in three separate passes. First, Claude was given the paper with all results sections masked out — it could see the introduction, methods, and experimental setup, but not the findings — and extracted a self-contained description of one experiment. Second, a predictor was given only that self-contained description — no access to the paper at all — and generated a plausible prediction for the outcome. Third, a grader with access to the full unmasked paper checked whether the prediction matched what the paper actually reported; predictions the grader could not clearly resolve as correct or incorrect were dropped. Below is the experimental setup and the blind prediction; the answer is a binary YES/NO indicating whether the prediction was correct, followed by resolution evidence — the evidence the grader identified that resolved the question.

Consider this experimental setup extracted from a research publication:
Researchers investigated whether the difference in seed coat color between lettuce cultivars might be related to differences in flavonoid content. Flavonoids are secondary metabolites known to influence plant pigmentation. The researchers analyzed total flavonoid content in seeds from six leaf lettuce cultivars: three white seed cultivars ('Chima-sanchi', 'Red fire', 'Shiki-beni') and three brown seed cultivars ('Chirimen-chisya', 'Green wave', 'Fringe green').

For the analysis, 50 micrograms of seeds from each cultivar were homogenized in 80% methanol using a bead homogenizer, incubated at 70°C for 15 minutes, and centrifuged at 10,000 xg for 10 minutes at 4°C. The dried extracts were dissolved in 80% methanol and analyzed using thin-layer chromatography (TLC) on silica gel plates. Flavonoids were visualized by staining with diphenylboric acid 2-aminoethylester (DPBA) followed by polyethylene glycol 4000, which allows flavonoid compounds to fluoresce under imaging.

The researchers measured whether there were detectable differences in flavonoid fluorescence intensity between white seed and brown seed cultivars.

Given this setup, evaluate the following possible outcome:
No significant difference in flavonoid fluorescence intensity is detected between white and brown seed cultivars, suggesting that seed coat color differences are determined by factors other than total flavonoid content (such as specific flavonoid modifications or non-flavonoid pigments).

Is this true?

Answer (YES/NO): NO